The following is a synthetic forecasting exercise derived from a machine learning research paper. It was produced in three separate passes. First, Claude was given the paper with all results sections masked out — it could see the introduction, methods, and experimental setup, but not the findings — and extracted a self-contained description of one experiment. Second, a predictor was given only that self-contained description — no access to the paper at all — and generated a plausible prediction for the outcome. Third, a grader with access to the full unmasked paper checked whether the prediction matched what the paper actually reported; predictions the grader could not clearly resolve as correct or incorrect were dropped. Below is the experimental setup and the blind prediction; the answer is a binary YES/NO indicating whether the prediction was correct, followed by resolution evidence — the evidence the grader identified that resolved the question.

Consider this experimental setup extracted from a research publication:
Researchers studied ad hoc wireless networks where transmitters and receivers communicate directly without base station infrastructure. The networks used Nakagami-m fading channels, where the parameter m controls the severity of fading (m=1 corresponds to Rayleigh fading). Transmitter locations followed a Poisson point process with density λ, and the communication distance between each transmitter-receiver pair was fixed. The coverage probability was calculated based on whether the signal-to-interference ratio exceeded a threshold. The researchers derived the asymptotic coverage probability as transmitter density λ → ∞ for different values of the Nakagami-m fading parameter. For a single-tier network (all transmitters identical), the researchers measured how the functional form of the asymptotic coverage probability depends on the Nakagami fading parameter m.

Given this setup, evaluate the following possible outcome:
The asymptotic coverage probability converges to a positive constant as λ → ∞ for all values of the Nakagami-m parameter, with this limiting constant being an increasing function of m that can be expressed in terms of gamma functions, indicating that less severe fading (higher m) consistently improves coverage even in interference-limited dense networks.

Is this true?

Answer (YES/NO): NO